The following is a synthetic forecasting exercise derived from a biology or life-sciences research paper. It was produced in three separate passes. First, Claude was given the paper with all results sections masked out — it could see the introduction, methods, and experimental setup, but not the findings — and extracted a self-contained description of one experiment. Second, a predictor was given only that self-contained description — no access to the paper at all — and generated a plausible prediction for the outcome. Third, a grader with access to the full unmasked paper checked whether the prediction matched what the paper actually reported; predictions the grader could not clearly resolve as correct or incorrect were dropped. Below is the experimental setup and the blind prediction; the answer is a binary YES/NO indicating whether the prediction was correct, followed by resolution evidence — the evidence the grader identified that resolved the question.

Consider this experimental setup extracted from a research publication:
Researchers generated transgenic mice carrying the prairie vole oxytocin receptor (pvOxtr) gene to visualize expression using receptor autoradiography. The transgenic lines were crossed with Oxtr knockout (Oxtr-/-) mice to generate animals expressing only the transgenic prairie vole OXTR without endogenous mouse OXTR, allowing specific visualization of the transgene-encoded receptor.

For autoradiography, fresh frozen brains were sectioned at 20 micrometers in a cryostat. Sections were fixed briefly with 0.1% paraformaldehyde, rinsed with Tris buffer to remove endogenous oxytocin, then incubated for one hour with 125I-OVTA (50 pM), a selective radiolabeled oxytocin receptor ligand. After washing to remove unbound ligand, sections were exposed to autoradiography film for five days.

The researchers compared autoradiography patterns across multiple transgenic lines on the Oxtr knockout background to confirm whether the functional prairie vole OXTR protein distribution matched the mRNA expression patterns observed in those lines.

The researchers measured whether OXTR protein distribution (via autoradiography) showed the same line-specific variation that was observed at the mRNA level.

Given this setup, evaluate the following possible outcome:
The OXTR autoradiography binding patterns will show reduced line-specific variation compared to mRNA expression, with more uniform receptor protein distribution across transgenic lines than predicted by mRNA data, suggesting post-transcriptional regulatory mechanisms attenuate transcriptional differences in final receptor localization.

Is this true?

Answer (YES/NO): NO